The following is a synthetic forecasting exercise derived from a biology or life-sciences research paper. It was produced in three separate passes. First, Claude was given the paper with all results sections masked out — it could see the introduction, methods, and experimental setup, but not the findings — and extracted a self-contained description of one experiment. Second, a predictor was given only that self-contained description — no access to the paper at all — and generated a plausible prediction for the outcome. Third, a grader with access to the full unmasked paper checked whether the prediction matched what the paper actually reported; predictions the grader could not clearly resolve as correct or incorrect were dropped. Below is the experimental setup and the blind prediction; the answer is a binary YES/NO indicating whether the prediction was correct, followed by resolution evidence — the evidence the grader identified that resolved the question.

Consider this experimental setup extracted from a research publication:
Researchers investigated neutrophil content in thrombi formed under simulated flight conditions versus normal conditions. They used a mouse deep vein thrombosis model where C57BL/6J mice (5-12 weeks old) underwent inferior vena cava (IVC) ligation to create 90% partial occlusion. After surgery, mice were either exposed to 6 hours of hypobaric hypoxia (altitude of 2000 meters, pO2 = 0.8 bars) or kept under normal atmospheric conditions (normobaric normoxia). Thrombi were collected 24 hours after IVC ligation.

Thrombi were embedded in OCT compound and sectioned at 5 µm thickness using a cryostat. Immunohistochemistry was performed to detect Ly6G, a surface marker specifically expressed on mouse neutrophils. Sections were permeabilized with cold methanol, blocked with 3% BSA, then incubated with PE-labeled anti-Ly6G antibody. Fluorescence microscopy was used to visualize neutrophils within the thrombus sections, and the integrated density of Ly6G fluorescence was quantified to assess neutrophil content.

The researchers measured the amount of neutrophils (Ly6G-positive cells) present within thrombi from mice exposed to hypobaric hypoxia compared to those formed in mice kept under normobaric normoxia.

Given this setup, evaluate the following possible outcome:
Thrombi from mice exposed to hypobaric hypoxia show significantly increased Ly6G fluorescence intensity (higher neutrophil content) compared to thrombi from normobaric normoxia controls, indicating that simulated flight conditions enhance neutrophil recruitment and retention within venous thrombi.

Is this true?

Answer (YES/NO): YES